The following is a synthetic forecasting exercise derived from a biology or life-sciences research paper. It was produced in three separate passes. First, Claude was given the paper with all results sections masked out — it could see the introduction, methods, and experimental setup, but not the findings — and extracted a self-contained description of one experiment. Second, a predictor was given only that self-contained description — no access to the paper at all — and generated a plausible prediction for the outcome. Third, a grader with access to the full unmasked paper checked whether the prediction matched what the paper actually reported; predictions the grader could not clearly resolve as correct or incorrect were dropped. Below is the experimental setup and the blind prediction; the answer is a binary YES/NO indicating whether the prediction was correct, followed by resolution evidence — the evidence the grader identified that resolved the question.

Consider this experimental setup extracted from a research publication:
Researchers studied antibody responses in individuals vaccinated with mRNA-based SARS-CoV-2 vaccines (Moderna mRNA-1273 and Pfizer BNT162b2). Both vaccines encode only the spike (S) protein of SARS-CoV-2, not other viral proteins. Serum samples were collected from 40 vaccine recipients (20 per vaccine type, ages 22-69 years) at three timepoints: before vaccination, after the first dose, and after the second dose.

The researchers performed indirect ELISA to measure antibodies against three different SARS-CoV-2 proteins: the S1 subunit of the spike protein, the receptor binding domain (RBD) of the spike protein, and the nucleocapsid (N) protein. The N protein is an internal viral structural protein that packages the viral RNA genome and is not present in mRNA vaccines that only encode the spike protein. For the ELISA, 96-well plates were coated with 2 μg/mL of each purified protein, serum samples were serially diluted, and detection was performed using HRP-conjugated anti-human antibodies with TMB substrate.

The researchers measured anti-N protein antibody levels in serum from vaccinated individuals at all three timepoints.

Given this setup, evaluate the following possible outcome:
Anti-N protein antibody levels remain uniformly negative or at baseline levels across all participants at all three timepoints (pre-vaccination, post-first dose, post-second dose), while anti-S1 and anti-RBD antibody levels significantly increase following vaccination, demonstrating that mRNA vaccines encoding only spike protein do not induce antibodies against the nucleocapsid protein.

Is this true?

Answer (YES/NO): NO